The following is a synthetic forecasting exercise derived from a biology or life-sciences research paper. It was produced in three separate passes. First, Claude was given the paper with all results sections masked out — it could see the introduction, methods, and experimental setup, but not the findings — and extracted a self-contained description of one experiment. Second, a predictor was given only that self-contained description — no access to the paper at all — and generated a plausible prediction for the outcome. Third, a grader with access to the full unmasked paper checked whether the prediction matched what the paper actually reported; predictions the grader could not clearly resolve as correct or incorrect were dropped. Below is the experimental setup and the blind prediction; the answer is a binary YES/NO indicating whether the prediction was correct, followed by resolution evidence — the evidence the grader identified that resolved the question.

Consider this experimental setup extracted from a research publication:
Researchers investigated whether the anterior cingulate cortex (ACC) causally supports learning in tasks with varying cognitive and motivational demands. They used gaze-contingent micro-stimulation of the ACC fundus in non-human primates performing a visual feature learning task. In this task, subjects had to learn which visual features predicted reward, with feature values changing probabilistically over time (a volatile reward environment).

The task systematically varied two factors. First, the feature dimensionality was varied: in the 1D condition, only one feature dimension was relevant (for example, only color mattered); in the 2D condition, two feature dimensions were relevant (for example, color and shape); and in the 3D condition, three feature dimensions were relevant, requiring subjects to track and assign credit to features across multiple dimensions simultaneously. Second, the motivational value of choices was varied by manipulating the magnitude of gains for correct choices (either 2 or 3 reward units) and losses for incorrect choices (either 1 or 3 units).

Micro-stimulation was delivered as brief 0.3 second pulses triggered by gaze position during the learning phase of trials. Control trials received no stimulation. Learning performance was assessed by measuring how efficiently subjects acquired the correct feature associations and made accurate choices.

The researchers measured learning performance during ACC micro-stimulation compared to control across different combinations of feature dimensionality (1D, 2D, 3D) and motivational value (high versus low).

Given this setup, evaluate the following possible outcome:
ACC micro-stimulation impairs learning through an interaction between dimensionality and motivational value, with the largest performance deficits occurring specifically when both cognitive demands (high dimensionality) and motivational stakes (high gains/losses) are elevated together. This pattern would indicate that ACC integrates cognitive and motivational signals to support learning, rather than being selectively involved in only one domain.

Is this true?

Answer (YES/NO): YES